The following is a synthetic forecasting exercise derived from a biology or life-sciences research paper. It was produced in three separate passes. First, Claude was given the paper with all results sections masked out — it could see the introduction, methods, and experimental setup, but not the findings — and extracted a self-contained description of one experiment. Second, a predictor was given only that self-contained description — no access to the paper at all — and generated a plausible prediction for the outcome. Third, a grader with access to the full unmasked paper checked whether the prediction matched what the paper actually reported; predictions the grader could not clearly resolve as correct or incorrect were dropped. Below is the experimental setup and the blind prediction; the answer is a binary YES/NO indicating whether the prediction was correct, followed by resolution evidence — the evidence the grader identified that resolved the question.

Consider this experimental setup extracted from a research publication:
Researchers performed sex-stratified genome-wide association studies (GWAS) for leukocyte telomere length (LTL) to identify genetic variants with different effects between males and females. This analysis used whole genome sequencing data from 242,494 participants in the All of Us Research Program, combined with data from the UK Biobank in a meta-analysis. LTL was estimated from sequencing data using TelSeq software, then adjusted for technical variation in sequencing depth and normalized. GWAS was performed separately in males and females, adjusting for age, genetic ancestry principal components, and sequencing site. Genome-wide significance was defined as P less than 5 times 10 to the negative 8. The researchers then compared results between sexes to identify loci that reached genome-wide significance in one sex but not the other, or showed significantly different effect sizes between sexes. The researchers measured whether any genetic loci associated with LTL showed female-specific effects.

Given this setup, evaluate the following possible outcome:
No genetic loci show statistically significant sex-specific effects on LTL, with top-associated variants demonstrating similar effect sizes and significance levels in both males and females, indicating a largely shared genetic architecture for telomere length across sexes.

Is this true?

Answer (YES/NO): NO